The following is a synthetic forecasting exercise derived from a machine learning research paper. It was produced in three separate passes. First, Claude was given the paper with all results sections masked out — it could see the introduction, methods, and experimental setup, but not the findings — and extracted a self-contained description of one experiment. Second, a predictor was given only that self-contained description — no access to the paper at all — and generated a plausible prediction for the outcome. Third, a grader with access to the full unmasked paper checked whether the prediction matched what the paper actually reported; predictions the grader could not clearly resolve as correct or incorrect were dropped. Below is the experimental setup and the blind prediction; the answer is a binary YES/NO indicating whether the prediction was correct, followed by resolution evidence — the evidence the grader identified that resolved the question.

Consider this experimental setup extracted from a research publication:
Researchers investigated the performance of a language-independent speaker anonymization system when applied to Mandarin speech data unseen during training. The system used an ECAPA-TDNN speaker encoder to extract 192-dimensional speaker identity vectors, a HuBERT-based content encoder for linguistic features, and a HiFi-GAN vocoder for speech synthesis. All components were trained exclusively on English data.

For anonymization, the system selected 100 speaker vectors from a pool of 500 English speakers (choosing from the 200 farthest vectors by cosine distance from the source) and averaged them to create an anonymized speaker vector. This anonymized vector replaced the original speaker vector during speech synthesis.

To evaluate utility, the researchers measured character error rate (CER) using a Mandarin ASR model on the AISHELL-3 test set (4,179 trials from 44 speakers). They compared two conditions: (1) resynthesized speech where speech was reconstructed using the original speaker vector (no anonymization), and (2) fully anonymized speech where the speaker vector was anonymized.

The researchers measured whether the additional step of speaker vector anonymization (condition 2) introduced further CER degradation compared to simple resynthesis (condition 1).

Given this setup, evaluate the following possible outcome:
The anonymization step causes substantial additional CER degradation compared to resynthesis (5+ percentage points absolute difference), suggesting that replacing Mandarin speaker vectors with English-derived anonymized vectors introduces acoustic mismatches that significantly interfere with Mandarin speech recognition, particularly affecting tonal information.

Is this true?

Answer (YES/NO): NO